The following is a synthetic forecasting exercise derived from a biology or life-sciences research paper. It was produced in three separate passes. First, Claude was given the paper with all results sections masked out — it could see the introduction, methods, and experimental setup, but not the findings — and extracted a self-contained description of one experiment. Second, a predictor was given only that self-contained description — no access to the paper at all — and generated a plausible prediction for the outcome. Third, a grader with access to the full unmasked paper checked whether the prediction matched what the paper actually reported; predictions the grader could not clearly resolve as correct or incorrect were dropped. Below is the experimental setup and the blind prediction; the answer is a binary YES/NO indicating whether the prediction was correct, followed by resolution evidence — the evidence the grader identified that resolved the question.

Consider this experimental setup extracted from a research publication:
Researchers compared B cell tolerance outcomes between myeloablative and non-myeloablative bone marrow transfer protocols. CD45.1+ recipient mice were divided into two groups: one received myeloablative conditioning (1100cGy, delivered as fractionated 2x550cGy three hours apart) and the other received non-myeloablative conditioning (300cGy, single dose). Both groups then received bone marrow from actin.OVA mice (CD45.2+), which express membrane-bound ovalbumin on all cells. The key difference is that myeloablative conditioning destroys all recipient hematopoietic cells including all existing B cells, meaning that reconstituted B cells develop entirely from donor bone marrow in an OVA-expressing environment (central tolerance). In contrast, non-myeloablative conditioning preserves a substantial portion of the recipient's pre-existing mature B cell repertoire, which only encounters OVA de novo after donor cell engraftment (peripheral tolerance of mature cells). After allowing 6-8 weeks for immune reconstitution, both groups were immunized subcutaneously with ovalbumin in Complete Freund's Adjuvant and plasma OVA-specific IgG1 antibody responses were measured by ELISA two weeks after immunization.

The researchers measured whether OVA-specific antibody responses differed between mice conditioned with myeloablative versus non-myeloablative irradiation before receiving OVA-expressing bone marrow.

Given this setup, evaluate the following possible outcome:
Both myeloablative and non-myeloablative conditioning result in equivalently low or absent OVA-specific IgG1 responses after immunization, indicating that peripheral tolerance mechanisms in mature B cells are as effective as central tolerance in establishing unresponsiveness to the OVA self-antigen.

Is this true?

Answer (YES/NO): YES